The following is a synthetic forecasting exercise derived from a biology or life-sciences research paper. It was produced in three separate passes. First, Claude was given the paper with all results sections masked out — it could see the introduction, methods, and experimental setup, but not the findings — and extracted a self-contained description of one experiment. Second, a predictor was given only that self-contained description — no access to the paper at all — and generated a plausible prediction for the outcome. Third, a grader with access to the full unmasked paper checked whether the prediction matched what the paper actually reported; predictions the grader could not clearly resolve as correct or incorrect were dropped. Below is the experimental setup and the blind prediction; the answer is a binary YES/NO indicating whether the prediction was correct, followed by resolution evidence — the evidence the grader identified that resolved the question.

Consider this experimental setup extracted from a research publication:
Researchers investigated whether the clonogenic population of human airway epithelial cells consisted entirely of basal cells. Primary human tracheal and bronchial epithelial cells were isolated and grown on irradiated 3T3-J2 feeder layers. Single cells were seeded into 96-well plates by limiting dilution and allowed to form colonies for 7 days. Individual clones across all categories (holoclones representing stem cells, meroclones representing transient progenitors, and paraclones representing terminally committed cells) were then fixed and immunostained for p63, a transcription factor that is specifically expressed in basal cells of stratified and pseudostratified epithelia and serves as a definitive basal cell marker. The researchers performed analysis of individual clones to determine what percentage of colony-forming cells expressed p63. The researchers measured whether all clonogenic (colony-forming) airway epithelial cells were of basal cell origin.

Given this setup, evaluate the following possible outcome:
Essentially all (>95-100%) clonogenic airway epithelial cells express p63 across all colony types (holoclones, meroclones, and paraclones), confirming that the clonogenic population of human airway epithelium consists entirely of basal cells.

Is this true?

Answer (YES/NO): YES